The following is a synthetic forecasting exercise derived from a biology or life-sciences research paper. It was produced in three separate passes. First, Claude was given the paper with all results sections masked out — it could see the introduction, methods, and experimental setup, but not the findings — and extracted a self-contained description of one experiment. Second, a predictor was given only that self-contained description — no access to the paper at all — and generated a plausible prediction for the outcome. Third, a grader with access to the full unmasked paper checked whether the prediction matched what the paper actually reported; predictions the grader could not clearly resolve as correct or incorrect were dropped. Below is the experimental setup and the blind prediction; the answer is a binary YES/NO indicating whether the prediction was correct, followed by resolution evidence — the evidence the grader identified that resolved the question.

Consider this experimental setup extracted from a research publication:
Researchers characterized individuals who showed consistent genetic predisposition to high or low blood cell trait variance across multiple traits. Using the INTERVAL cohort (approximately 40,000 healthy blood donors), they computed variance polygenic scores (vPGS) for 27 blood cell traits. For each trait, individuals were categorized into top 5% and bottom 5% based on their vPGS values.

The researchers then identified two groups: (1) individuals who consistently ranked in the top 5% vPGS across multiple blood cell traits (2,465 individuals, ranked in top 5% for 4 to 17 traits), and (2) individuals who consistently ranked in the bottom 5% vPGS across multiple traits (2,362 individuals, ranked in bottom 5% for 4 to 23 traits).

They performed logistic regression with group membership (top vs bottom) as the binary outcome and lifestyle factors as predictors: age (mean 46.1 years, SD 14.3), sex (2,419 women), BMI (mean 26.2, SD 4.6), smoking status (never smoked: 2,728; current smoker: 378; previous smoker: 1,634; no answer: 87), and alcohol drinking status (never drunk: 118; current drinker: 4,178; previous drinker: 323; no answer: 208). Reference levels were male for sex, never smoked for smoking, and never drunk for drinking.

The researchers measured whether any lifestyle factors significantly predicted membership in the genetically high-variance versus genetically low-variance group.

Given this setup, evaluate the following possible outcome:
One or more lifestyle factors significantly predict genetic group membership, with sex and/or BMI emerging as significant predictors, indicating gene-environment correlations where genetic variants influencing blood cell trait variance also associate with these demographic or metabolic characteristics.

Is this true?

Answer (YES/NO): NO